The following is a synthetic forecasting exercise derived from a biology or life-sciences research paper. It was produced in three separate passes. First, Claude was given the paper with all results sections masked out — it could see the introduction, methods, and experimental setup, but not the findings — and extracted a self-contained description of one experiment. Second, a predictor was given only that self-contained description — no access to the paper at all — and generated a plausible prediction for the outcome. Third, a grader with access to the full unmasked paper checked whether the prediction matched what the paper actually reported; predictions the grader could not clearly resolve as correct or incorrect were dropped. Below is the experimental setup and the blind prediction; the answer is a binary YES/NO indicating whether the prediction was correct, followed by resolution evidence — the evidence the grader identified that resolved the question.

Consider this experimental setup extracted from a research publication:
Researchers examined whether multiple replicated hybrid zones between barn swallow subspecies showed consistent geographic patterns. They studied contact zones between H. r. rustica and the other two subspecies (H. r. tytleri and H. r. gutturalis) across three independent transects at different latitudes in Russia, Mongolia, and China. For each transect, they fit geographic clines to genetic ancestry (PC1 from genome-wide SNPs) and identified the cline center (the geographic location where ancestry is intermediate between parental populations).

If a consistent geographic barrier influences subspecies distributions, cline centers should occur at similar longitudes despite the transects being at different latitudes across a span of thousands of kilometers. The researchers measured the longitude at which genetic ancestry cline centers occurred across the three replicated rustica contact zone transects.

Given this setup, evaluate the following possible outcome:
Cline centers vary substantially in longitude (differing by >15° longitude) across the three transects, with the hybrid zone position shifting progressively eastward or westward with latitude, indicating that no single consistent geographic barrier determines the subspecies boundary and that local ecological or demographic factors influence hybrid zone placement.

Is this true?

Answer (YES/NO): NO